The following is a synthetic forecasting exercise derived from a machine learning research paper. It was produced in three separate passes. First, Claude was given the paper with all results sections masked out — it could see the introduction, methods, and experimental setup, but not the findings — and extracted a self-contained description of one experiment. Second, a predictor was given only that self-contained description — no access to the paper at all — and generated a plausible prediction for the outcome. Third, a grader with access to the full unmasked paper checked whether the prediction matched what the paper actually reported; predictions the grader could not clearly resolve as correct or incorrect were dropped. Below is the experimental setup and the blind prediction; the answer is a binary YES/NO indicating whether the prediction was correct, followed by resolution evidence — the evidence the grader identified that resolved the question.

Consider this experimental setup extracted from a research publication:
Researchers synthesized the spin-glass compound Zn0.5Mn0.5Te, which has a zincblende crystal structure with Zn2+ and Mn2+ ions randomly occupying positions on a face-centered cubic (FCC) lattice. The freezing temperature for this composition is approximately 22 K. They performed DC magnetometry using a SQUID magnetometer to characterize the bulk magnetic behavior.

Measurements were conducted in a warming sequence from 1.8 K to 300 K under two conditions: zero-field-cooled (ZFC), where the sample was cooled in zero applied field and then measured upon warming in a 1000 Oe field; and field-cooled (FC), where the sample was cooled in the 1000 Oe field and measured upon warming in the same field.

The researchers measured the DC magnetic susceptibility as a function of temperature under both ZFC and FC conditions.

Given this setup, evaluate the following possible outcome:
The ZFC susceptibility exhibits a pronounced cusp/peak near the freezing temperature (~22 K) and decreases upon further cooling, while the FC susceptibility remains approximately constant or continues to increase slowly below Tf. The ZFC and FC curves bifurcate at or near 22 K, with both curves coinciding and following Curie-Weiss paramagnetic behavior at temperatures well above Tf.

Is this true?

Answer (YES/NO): NO